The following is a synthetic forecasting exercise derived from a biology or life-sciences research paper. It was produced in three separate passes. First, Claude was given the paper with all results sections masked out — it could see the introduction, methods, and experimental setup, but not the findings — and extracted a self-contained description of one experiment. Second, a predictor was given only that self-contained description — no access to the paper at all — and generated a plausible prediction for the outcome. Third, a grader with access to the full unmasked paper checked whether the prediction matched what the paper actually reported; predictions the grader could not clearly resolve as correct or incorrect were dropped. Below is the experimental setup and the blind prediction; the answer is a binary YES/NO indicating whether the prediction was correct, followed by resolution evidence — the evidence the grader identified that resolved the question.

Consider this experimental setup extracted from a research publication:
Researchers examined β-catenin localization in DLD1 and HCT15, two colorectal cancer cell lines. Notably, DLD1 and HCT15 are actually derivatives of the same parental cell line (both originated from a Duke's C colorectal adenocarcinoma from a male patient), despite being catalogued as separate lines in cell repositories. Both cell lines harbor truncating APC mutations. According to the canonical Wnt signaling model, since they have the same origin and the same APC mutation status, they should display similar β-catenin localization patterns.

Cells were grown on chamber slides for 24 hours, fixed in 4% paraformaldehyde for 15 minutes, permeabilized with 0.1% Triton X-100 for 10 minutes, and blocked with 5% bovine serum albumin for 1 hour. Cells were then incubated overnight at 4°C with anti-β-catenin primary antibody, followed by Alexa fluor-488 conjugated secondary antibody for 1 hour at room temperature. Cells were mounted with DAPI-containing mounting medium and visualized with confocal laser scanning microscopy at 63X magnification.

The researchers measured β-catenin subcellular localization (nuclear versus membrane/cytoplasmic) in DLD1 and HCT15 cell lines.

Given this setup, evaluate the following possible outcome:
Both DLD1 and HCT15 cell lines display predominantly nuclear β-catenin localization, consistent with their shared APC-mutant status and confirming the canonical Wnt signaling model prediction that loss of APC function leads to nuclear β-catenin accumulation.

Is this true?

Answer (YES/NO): NO